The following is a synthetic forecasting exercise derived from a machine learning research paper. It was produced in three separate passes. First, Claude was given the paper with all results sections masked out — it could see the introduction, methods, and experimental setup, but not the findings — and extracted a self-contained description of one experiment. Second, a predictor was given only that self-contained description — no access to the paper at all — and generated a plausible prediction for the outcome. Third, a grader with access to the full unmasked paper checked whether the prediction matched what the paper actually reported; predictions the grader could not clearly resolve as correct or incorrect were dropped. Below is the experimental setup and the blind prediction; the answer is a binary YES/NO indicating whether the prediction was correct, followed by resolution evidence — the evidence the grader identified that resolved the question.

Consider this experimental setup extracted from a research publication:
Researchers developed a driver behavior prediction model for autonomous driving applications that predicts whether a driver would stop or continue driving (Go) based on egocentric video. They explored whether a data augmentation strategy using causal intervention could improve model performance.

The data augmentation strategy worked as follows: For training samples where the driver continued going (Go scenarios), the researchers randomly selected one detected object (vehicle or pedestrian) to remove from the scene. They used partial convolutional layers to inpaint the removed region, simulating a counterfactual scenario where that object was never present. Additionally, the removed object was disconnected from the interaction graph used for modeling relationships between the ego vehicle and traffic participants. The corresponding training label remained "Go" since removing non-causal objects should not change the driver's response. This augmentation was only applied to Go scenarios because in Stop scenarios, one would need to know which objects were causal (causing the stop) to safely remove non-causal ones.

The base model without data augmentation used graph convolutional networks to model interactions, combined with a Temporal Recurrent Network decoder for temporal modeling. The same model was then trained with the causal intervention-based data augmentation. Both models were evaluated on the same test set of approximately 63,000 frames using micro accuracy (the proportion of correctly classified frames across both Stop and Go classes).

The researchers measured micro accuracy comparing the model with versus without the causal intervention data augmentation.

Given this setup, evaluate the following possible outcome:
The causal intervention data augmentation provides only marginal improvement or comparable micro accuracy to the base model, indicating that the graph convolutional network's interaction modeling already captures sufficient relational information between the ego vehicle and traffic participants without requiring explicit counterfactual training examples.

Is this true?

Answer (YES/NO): NO